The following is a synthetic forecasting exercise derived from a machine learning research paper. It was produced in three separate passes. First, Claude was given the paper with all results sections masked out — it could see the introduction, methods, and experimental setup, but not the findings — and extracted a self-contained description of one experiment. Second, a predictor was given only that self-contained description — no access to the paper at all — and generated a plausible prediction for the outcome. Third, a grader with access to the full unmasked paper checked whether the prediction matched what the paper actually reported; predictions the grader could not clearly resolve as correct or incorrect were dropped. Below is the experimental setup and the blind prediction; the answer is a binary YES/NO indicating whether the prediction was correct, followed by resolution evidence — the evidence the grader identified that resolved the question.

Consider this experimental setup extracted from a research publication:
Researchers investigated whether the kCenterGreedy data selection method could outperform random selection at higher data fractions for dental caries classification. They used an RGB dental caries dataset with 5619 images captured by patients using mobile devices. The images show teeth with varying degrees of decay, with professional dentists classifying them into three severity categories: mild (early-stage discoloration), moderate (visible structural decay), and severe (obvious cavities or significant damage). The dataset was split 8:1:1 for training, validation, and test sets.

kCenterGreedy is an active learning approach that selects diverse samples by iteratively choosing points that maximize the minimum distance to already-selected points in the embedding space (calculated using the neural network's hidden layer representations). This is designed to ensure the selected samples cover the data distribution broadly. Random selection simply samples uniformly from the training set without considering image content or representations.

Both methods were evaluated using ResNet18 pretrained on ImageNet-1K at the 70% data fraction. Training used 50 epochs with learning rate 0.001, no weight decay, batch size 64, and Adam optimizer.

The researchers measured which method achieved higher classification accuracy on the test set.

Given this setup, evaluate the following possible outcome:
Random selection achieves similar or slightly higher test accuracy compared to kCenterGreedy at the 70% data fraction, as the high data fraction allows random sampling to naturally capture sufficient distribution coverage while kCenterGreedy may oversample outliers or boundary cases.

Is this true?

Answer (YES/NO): YES